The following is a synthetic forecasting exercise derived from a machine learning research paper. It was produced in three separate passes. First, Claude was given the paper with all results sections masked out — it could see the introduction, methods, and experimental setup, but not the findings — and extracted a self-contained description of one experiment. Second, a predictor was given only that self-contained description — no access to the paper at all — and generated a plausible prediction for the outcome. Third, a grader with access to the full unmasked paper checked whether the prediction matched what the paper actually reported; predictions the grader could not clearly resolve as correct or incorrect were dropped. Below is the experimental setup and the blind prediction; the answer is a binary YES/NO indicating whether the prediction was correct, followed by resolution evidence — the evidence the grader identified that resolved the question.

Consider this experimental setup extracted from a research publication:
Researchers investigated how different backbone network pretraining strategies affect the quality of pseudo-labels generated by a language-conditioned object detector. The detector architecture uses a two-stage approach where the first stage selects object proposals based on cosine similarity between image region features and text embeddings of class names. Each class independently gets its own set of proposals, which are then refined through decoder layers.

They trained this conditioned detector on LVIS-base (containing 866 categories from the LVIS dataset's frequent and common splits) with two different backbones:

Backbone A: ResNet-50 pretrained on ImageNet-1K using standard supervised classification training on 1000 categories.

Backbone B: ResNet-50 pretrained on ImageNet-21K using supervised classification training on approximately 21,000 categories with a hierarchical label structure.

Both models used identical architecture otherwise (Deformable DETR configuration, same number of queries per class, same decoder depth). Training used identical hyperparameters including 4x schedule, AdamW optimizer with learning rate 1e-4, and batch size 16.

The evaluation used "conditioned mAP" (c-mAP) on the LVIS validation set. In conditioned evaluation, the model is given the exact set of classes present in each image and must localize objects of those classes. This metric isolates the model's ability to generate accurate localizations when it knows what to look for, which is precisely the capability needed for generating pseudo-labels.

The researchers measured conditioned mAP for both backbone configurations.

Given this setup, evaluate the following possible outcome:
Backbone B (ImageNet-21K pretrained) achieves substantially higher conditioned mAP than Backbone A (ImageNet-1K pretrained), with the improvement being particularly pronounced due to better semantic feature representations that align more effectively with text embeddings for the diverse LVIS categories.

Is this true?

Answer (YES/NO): NO